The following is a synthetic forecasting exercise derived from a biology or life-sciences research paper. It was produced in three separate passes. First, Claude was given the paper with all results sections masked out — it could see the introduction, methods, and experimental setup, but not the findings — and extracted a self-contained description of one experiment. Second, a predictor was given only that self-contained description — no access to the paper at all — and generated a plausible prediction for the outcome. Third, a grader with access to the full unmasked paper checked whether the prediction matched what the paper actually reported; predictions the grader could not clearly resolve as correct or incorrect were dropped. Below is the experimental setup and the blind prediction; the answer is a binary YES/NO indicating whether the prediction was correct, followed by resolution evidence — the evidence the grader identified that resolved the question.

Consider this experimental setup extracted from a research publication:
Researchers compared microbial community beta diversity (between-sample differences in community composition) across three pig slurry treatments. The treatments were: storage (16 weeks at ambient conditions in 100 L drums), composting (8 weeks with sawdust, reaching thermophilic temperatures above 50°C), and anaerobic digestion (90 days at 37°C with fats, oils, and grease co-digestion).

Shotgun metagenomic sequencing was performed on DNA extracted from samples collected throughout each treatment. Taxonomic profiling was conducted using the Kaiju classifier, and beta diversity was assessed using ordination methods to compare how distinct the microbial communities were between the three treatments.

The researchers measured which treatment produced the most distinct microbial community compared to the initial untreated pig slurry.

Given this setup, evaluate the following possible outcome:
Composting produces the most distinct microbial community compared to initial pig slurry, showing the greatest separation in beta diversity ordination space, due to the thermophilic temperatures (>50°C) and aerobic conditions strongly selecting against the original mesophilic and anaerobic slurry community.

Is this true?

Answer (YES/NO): YES